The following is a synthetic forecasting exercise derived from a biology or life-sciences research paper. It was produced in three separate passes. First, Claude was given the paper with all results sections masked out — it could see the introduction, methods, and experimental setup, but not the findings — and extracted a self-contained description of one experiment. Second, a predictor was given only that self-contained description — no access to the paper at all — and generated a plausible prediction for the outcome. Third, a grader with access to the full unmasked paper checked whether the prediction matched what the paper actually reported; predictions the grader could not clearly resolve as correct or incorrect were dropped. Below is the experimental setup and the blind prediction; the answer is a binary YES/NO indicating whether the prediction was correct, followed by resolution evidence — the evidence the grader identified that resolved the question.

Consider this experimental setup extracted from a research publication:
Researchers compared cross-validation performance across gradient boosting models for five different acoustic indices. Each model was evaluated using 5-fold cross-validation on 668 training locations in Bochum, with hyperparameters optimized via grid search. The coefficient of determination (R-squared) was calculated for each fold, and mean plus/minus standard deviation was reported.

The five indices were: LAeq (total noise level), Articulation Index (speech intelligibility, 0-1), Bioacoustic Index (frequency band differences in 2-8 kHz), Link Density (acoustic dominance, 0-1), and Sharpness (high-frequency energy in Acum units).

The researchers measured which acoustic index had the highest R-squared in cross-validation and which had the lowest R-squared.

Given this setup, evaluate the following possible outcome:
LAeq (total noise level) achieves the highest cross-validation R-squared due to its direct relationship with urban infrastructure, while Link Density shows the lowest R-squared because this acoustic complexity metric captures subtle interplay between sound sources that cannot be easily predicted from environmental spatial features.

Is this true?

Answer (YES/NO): NO